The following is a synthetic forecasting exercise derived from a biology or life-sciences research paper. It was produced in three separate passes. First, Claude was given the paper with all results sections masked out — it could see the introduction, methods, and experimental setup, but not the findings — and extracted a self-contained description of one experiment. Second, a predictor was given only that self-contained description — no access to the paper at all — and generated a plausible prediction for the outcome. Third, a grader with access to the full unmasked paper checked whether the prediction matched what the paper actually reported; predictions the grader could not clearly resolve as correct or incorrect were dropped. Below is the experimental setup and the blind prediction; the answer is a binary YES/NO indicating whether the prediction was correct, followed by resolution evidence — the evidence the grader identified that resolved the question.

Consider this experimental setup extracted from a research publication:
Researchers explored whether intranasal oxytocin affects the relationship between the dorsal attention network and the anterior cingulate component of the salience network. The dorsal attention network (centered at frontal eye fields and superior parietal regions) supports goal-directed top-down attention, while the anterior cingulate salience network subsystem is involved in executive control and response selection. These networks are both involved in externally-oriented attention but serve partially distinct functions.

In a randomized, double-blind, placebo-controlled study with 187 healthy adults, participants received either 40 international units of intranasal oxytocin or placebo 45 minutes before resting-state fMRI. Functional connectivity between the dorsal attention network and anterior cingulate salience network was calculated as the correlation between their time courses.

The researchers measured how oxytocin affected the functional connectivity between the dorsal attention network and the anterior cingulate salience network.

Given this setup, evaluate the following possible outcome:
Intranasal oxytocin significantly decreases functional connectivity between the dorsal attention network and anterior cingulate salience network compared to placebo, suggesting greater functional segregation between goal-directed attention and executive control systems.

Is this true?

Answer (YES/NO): NO